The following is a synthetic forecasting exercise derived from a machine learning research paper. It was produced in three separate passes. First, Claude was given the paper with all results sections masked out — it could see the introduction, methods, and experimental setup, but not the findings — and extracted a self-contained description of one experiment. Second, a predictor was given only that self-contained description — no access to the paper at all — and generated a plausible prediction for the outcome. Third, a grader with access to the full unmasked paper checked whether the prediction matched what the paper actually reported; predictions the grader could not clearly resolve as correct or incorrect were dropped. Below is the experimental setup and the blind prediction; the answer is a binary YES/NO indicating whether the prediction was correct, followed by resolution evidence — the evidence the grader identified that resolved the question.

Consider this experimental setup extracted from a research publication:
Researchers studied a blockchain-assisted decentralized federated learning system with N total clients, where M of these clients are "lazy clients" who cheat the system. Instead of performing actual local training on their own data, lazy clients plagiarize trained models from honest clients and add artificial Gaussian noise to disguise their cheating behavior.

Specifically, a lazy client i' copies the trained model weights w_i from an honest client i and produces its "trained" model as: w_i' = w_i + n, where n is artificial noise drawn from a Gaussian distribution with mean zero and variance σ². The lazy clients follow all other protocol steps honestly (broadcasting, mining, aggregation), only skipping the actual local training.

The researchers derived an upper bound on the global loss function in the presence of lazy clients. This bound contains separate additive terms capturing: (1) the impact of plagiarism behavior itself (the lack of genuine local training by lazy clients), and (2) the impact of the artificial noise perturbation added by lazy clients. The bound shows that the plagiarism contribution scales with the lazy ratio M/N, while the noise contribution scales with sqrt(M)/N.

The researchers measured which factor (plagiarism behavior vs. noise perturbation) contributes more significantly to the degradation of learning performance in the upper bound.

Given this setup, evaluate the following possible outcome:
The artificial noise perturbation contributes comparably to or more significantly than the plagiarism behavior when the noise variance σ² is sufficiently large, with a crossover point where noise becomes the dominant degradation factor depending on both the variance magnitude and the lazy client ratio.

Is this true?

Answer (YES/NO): NO